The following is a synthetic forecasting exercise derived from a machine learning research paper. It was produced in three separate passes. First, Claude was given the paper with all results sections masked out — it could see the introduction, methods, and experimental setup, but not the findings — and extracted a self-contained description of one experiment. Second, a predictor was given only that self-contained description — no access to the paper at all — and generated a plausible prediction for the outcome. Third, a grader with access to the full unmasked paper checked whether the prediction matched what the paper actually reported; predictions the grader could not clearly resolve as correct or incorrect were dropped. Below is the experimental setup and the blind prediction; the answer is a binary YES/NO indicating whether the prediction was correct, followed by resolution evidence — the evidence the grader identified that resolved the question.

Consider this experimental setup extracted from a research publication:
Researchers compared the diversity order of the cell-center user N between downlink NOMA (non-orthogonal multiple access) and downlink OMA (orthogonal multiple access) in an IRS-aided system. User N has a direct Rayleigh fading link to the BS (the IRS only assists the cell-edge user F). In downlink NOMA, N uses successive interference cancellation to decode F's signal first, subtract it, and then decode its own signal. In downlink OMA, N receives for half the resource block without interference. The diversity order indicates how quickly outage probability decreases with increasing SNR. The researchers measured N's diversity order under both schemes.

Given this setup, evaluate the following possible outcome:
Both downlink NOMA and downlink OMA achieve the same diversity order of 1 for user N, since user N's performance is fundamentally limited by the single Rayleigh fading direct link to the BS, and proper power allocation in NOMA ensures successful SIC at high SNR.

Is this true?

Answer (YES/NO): YES